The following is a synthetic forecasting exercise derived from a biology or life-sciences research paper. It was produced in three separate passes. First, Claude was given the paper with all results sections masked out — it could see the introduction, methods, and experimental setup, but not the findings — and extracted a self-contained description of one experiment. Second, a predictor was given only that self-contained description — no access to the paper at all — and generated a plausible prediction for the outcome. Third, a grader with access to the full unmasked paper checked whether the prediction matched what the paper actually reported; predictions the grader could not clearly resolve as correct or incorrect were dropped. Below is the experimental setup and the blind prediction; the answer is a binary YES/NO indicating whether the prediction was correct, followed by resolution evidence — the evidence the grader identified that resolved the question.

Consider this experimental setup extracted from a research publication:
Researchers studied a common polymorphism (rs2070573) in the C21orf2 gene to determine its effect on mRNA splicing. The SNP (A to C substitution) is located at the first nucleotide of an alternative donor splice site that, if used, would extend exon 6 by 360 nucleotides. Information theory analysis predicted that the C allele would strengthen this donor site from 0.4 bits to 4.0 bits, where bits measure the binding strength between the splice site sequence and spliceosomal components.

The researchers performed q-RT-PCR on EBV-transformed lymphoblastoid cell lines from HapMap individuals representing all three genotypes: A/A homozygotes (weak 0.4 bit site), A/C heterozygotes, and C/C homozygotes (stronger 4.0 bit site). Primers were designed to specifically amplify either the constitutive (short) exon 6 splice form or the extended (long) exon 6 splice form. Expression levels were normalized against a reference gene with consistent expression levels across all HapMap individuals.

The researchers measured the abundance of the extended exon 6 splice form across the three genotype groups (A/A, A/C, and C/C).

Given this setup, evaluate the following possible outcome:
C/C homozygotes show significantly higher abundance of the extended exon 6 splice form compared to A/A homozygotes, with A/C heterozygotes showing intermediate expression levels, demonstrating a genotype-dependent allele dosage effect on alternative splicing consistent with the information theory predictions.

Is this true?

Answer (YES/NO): YES